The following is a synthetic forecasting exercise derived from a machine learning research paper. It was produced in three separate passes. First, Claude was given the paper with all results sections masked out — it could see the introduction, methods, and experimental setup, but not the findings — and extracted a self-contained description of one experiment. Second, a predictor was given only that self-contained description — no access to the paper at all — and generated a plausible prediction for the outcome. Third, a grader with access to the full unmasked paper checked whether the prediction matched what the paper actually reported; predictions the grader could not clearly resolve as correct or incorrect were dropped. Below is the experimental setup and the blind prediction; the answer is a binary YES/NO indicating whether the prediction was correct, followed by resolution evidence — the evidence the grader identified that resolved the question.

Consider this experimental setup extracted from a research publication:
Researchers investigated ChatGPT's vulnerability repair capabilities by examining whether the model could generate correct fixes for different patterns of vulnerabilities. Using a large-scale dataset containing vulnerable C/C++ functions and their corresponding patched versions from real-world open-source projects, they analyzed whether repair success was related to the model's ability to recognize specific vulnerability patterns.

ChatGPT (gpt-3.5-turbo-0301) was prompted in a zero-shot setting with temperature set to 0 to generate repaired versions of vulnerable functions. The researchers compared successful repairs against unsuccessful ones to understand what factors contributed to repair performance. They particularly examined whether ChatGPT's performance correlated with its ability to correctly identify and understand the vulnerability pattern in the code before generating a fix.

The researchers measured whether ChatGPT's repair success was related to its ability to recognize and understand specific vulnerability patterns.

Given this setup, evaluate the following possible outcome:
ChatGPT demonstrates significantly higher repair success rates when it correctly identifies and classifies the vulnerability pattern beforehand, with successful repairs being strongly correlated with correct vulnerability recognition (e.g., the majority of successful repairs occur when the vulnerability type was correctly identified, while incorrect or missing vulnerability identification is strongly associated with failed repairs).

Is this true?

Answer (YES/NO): NO